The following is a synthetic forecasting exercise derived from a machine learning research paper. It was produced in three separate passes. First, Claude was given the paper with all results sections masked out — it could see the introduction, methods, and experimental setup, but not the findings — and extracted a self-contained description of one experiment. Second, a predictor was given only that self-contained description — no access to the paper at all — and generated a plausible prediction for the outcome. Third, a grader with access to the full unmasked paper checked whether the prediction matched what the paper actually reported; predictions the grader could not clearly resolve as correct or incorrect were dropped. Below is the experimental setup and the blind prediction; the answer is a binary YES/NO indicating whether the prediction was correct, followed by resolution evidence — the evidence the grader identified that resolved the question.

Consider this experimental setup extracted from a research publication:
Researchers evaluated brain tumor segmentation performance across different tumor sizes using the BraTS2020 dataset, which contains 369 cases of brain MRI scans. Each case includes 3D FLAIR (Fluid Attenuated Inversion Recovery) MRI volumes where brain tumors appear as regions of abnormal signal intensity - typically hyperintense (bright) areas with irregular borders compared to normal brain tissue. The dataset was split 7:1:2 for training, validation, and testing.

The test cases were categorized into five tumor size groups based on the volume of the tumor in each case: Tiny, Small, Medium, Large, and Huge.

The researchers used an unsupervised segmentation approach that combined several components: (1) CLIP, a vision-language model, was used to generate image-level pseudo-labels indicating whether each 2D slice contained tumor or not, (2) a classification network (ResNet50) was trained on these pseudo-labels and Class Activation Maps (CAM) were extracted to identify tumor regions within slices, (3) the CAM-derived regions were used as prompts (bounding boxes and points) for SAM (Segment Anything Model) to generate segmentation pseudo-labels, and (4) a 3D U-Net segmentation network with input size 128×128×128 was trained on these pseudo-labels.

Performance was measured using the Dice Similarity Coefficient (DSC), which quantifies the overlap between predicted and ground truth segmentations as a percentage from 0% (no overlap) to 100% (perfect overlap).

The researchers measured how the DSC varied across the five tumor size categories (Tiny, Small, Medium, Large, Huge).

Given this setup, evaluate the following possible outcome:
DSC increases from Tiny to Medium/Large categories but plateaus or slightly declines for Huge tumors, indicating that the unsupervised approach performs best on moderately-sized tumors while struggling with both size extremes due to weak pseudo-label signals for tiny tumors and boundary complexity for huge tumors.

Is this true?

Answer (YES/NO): NO